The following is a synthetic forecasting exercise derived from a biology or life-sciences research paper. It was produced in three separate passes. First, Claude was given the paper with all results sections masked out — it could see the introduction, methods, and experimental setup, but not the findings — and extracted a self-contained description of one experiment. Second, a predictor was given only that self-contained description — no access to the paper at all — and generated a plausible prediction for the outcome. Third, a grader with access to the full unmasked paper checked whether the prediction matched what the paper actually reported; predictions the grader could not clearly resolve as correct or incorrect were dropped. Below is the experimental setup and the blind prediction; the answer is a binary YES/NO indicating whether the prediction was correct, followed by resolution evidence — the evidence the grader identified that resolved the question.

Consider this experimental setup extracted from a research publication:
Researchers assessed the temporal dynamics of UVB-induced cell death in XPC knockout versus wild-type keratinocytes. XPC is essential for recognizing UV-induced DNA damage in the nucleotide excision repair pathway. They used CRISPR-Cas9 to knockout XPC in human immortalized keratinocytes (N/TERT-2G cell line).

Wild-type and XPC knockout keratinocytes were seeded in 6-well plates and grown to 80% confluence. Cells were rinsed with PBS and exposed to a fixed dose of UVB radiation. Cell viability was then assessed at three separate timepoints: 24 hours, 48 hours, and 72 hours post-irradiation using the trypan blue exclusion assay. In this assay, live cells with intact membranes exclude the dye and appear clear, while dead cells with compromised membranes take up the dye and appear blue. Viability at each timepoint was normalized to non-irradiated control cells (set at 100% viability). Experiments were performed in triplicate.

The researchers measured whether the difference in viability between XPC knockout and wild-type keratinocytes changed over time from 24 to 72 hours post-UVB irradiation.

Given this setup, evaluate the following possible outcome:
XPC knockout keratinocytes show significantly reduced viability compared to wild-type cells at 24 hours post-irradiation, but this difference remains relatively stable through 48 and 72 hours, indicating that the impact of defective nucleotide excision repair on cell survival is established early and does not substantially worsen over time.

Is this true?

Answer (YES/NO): NO